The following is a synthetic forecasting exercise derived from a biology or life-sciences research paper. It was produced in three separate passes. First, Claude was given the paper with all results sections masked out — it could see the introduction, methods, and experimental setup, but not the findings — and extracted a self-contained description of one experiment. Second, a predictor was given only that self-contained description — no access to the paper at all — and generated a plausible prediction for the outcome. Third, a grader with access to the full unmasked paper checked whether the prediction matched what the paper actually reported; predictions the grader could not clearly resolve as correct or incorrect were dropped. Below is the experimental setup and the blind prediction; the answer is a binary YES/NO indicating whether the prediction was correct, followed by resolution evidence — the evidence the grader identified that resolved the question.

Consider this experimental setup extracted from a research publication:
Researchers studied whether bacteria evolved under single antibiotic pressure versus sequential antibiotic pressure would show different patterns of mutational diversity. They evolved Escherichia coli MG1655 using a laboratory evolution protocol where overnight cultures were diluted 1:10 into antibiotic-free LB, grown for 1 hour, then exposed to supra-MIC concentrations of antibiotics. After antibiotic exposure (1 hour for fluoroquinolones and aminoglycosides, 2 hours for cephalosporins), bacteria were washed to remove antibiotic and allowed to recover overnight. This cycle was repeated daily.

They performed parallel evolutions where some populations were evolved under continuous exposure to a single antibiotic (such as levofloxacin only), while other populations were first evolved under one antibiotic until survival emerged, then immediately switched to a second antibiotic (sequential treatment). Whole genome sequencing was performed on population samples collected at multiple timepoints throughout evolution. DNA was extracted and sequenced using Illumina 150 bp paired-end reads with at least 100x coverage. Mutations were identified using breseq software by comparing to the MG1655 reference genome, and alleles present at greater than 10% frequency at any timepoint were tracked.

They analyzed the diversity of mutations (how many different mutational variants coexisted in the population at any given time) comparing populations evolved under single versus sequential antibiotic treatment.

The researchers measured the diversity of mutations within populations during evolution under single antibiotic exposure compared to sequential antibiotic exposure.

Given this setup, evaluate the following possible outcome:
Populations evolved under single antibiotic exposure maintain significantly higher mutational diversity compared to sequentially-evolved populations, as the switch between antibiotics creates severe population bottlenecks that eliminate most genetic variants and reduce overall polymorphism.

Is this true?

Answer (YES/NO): NO